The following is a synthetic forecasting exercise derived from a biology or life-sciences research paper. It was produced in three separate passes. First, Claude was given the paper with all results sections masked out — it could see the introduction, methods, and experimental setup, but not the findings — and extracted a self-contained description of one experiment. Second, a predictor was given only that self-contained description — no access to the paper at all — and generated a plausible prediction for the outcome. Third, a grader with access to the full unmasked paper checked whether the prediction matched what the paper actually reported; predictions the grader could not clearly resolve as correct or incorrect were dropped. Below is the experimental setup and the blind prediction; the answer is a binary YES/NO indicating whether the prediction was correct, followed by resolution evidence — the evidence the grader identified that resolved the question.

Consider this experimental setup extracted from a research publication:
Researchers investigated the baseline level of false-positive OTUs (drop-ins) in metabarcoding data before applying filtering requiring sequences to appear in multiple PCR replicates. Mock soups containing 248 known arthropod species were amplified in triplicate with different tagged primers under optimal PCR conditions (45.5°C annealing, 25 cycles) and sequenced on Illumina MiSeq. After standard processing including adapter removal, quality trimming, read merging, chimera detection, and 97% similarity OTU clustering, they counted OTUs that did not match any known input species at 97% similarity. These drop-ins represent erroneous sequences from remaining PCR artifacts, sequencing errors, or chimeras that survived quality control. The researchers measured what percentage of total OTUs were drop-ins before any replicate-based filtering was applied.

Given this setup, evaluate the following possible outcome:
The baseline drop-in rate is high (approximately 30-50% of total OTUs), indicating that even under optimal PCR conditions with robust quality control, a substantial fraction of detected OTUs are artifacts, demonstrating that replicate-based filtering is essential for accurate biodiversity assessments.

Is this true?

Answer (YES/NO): NO